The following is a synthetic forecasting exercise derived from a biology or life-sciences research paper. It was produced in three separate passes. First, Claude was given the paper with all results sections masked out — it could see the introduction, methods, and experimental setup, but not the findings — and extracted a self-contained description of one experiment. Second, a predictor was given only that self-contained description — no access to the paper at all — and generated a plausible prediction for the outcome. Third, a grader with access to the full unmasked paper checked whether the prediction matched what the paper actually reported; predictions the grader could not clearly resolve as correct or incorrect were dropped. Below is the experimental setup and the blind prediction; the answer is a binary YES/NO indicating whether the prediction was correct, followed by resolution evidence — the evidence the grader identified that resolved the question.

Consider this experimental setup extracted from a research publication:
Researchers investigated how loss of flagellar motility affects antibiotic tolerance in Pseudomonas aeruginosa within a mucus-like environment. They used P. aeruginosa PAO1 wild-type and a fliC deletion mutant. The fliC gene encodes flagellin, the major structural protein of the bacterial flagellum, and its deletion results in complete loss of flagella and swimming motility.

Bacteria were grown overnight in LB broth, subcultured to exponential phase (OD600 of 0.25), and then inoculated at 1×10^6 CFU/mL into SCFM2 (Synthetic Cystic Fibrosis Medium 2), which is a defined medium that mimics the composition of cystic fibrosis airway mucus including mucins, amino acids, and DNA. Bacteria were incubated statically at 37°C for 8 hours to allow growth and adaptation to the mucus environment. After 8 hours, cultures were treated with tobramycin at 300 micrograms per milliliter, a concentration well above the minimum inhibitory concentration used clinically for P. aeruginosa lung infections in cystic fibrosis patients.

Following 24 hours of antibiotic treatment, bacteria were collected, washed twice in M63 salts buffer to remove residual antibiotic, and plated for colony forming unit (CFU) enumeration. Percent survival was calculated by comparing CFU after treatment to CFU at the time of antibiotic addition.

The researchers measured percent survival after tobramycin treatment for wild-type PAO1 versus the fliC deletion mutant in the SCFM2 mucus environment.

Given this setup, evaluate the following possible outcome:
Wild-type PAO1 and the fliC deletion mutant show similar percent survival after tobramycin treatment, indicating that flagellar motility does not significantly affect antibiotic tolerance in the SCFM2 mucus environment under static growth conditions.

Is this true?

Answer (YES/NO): NO